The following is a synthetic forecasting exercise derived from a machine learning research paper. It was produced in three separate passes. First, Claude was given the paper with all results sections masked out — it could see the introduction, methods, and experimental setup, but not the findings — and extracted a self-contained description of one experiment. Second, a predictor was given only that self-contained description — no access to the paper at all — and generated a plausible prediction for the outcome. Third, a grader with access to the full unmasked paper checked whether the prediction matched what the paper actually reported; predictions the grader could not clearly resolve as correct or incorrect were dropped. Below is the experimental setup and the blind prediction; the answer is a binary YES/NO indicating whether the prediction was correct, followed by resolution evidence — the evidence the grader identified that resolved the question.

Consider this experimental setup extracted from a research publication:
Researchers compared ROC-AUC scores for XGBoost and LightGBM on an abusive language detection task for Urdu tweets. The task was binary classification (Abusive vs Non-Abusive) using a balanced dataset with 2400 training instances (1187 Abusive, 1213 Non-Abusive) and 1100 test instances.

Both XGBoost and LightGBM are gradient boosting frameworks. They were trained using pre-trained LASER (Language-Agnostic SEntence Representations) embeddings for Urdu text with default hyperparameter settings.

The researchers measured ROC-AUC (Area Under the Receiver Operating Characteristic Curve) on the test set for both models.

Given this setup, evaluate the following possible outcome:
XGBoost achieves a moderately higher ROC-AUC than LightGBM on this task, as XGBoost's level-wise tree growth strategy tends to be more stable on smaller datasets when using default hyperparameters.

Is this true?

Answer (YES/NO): NO